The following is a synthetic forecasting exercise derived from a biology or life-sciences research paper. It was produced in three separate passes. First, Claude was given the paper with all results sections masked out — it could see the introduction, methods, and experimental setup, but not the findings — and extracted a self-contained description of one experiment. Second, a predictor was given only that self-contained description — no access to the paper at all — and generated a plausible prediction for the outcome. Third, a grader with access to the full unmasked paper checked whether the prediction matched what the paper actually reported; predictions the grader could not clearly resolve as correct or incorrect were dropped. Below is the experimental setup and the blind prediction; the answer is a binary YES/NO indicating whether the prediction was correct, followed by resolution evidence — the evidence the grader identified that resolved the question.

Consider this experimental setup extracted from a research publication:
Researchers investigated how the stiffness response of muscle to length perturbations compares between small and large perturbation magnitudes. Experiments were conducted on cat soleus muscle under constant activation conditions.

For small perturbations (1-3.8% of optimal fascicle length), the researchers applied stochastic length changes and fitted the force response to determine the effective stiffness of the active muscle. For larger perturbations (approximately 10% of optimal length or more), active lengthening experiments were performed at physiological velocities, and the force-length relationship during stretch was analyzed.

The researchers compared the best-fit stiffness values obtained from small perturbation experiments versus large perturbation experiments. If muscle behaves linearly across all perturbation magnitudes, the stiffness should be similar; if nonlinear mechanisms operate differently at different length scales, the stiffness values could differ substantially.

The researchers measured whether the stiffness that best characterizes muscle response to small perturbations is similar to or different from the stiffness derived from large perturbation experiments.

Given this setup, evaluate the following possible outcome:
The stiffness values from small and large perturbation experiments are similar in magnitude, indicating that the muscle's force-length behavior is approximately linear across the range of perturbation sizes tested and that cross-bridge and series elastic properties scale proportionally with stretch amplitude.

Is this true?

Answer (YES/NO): NO